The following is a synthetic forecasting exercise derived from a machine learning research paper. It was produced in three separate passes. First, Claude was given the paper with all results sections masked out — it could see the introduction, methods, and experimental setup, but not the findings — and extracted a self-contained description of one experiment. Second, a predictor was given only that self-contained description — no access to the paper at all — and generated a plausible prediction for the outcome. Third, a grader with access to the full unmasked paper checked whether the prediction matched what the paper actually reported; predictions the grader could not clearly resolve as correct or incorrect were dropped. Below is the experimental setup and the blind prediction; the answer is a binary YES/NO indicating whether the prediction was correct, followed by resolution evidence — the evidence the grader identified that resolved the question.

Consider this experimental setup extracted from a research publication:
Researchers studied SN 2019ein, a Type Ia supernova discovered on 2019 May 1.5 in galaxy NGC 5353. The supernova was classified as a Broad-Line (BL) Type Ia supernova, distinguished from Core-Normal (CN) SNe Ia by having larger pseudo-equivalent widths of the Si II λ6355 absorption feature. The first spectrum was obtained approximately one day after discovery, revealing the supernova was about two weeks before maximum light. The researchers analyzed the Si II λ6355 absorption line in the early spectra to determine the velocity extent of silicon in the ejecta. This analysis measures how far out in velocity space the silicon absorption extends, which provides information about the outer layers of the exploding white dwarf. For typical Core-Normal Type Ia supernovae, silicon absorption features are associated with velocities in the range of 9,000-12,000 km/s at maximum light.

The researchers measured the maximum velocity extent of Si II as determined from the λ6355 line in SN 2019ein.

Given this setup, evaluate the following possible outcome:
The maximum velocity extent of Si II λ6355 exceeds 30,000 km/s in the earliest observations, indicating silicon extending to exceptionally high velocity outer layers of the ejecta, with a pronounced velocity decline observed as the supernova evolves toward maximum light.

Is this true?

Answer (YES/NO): NO